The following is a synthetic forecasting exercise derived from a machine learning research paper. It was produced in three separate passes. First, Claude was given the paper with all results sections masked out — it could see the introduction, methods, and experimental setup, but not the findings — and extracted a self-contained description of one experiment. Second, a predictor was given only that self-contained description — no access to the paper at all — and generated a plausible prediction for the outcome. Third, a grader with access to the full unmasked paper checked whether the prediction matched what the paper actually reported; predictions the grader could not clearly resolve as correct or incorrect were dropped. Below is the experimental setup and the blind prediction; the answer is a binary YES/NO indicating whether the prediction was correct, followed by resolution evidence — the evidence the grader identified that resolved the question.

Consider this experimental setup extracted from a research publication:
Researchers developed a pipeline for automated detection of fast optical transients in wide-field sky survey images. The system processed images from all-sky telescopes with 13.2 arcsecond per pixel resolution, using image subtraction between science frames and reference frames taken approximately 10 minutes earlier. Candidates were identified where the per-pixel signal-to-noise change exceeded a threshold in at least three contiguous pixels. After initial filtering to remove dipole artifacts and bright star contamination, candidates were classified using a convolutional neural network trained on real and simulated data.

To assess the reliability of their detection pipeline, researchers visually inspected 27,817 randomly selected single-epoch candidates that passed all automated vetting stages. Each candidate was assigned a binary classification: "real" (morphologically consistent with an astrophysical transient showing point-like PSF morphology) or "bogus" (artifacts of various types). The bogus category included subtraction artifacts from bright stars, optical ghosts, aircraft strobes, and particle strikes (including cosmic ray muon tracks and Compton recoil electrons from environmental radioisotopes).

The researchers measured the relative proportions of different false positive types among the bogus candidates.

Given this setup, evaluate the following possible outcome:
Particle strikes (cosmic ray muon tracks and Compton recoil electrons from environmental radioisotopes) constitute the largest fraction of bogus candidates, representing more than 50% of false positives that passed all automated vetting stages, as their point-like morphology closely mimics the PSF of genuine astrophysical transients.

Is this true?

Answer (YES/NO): NO